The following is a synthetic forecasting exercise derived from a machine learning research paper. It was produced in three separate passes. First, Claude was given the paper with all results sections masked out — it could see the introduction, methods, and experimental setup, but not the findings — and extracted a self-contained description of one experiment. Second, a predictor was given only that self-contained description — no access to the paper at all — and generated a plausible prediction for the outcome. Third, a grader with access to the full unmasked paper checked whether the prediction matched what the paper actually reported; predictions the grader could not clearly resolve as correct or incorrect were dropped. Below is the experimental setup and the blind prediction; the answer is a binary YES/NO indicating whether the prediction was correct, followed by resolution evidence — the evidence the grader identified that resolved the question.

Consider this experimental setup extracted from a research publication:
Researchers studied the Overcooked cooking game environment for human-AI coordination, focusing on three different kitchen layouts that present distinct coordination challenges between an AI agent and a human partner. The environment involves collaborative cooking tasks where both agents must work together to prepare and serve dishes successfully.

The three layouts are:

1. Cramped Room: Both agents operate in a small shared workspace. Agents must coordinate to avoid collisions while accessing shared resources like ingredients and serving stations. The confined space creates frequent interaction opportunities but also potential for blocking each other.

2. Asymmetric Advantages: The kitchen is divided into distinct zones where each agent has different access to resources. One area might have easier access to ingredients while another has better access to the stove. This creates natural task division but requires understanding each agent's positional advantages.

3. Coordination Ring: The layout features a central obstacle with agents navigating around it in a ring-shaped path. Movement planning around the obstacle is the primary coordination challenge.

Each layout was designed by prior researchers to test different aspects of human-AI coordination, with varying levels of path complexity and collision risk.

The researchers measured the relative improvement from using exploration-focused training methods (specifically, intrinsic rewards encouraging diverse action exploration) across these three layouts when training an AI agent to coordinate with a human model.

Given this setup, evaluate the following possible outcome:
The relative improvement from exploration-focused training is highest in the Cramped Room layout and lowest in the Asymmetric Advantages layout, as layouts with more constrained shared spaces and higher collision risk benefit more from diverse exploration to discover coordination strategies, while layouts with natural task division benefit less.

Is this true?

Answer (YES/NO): NO